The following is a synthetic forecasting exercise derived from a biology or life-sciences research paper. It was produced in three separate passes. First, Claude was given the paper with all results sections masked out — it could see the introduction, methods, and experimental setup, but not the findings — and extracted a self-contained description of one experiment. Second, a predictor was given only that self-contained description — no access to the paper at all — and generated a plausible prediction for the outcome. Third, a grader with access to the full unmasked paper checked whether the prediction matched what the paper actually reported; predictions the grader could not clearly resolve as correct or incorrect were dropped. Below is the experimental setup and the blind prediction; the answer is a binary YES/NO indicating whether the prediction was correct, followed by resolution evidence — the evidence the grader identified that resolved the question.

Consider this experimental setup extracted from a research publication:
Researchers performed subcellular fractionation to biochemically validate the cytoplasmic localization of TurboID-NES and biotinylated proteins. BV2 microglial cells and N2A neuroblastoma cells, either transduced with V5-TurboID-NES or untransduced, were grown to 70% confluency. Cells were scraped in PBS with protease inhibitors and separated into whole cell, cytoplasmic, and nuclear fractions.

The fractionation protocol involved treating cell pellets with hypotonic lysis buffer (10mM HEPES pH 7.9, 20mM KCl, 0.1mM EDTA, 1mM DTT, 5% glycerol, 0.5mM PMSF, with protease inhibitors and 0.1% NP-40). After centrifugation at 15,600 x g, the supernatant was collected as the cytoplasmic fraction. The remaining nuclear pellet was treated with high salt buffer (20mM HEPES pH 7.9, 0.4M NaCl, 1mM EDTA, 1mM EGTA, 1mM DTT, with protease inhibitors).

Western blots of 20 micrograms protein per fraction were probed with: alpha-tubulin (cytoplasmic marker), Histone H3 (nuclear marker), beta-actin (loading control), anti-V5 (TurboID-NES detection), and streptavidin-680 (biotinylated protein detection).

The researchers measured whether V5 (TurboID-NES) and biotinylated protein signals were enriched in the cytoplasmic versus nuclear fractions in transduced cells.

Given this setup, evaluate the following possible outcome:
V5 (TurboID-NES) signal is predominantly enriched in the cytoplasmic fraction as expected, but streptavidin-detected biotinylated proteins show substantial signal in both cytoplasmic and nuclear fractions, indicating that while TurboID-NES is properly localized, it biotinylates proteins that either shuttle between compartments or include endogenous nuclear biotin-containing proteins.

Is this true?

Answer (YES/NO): NO